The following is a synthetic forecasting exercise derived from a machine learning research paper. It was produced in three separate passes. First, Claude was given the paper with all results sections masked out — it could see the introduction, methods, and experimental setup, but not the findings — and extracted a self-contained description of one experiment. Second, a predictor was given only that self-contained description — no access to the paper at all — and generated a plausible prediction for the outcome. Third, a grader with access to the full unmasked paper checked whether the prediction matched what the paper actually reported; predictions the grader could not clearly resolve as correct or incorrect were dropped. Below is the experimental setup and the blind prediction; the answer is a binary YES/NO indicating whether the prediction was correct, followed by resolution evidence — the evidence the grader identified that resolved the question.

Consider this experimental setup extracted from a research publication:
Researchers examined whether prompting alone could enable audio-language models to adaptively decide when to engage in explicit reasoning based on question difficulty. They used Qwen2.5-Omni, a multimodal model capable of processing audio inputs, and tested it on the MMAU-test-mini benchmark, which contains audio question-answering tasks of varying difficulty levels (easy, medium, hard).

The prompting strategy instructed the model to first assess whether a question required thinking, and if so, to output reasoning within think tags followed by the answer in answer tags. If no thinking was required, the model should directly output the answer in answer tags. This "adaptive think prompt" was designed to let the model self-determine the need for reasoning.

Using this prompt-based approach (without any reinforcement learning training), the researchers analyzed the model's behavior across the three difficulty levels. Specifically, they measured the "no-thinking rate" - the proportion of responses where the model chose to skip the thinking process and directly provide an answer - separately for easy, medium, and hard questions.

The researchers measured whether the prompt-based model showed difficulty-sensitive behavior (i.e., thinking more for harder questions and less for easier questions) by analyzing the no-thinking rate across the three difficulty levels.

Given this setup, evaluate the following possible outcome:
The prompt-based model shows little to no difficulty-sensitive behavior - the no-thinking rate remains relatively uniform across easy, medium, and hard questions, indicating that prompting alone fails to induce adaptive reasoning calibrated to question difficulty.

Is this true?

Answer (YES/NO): YES